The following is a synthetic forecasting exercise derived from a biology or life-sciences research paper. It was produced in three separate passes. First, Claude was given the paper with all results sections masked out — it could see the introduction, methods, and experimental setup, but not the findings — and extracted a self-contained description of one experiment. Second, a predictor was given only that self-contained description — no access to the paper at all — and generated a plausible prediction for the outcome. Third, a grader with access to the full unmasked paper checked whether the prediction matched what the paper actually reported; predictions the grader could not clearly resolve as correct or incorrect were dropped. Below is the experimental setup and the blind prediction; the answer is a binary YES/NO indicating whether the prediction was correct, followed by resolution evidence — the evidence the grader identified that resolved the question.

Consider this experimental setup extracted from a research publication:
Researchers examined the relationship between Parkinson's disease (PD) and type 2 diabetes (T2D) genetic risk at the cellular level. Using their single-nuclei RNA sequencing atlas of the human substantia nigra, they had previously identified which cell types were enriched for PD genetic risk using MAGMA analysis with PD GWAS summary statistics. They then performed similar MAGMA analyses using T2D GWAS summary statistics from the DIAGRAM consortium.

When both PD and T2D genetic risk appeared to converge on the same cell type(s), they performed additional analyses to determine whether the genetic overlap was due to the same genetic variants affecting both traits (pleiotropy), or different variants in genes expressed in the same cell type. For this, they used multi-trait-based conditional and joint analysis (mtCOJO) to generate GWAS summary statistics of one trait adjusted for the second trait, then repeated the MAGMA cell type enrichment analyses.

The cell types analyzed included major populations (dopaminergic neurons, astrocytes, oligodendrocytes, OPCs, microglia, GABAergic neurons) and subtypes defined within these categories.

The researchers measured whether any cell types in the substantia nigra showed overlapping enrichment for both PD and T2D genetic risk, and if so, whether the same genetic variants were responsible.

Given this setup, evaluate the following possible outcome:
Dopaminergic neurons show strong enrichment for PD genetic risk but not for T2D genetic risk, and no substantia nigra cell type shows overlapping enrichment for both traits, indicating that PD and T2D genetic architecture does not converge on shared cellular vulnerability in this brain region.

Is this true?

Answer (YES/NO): NO